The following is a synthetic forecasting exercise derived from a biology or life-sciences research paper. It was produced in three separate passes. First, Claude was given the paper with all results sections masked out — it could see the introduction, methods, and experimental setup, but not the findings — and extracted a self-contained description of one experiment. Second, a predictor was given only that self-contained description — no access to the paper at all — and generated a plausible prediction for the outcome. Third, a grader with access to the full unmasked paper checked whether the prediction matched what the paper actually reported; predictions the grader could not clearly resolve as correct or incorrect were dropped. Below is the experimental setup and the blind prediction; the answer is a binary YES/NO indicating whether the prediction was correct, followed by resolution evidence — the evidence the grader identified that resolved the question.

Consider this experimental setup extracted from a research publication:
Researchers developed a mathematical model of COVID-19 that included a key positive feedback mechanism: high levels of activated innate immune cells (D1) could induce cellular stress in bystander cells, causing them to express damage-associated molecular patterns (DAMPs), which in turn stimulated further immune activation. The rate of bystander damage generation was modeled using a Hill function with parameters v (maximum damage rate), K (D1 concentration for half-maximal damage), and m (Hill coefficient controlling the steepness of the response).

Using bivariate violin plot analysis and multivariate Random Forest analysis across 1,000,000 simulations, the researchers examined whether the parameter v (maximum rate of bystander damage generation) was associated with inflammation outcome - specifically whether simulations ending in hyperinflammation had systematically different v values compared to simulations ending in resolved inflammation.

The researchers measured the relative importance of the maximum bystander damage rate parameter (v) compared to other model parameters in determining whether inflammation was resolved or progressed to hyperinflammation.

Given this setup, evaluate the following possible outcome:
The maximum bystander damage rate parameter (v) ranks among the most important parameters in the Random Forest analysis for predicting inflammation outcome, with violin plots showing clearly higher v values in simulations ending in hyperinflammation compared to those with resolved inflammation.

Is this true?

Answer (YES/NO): NO